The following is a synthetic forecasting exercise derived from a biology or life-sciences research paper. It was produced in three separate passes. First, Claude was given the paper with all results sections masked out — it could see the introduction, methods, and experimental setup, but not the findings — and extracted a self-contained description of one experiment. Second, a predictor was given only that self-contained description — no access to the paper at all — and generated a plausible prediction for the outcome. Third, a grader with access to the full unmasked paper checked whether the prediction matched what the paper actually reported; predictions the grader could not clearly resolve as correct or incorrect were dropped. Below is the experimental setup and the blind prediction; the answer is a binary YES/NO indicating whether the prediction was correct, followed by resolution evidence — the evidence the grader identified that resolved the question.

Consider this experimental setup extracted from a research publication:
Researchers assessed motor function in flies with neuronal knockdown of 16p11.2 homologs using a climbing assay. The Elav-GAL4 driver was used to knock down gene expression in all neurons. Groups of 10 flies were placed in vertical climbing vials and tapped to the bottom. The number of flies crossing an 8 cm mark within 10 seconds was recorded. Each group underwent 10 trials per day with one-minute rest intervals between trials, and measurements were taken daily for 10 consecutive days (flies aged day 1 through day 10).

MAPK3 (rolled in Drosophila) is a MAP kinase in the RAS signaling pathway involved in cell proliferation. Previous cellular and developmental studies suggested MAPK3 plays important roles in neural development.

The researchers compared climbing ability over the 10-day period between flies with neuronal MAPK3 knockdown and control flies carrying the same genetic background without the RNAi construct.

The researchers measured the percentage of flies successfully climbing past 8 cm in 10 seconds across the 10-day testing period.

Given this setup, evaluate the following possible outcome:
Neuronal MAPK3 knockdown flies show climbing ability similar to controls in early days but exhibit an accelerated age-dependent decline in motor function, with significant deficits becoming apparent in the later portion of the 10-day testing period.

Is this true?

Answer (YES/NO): NO